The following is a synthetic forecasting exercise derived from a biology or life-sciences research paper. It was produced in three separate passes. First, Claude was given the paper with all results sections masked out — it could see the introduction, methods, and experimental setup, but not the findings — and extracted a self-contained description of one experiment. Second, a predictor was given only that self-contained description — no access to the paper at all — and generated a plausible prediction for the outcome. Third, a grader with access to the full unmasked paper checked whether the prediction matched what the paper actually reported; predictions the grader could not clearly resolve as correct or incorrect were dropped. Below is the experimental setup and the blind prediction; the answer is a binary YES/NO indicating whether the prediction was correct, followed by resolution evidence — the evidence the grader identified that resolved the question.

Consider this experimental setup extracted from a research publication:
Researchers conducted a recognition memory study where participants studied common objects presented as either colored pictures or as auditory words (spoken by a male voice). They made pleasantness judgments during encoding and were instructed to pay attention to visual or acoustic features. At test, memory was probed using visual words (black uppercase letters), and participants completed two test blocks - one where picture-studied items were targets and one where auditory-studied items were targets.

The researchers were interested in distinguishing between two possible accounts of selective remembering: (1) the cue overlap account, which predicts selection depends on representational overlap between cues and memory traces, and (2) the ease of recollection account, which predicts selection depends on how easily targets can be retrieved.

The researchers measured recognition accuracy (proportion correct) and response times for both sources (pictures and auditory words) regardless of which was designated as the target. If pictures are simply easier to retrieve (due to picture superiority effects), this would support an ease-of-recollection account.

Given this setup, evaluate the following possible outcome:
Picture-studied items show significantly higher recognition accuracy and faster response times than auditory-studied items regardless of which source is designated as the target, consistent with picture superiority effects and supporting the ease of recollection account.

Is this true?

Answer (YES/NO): NO